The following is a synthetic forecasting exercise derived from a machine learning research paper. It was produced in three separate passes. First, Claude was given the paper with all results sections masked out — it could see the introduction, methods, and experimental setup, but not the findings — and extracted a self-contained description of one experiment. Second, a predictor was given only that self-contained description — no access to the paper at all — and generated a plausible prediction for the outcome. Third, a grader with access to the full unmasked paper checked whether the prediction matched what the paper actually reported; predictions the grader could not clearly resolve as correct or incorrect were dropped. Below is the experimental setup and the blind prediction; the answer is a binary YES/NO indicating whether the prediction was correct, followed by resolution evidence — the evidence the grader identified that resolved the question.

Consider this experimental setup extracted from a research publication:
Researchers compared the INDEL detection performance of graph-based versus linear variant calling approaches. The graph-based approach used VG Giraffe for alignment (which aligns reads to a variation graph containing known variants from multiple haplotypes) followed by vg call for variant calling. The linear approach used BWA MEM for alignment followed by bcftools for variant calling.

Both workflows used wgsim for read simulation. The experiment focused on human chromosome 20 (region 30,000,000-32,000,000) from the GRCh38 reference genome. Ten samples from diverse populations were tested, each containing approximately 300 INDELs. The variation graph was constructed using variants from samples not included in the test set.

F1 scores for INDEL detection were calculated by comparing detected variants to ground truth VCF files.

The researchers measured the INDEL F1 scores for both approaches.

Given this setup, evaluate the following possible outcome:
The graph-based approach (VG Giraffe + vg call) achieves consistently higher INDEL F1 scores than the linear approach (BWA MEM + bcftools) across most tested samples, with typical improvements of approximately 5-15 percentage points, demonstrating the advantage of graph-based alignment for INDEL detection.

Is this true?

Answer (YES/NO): NO